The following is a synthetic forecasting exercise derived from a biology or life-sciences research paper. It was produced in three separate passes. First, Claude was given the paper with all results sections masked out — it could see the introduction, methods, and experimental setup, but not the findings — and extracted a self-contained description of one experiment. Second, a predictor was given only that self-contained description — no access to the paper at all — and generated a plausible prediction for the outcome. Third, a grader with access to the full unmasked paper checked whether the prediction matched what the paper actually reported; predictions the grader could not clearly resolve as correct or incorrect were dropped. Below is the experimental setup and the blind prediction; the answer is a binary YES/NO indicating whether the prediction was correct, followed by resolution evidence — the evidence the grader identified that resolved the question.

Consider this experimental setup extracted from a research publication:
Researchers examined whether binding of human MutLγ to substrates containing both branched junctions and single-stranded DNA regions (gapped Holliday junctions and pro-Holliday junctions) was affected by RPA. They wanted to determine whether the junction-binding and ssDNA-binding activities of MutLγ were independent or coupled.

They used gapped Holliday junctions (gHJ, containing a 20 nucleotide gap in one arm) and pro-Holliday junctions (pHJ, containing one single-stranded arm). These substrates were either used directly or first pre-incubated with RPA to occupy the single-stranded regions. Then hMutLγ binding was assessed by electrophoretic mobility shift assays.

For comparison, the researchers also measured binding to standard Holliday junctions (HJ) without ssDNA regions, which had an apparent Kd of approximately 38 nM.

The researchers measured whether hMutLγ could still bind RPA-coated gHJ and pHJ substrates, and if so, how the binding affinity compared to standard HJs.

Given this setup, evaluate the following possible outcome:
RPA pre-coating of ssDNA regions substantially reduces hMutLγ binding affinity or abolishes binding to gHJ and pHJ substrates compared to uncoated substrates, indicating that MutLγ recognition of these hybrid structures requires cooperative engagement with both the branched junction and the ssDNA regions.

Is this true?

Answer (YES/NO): NO